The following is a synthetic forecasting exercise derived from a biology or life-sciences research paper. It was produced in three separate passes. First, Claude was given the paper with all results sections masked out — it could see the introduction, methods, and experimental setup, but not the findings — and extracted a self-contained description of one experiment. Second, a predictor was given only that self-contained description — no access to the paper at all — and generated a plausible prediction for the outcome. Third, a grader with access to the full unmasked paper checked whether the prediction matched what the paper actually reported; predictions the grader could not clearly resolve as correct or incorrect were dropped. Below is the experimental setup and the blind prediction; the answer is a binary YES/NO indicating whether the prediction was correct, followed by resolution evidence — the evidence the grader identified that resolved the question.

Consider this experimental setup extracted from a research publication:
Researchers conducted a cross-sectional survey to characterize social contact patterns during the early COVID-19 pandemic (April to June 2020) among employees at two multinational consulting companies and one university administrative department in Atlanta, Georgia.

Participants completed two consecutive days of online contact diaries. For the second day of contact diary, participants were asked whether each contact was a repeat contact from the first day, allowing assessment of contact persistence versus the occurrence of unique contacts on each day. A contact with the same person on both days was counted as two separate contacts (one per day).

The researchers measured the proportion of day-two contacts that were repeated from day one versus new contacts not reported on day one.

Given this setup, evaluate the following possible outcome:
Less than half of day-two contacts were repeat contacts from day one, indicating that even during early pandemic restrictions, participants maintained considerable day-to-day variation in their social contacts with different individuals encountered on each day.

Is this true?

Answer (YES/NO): NO